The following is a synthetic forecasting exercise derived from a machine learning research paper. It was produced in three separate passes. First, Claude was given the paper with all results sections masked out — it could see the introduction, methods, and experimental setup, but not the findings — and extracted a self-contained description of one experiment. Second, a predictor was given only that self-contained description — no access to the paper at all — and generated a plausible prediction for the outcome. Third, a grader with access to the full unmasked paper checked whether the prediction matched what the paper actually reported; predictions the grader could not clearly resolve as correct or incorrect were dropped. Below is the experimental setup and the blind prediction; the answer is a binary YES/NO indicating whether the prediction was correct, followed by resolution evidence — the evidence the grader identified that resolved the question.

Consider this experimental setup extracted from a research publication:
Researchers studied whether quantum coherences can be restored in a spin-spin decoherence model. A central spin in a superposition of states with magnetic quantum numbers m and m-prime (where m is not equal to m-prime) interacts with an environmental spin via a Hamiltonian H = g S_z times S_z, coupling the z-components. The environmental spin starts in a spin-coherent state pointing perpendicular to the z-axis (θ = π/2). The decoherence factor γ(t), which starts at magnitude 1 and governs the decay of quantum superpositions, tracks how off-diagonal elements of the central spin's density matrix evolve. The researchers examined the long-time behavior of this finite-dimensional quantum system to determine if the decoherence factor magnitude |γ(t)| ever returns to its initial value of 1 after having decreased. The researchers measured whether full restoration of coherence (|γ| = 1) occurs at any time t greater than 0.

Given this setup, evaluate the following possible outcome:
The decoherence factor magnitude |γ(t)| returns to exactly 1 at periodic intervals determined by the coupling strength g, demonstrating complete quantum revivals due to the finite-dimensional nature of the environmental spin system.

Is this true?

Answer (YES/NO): YES